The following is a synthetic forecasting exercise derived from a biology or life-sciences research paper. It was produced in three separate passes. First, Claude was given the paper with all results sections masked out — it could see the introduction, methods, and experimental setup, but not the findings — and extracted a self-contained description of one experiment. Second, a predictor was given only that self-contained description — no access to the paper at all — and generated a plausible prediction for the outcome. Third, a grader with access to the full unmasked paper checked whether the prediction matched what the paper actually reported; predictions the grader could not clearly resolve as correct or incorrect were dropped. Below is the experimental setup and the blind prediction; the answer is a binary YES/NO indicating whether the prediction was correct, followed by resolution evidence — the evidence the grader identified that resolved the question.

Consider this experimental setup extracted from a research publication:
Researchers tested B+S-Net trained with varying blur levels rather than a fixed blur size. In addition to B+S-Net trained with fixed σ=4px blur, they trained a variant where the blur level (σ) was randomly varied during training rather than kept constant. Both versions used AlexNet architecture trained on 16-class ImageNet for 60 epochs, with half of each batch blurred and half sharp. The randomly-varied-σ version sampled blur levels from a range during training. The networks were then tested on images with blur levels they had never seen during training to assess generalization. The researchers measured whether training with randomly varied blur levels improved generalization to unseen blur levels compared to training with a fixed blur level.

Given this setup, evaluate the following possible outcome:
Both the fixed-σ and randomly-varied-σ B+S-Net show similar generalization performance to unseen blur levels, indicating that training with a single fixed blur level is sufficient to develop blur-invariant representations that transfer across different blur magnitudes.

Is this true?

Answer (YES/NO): YES